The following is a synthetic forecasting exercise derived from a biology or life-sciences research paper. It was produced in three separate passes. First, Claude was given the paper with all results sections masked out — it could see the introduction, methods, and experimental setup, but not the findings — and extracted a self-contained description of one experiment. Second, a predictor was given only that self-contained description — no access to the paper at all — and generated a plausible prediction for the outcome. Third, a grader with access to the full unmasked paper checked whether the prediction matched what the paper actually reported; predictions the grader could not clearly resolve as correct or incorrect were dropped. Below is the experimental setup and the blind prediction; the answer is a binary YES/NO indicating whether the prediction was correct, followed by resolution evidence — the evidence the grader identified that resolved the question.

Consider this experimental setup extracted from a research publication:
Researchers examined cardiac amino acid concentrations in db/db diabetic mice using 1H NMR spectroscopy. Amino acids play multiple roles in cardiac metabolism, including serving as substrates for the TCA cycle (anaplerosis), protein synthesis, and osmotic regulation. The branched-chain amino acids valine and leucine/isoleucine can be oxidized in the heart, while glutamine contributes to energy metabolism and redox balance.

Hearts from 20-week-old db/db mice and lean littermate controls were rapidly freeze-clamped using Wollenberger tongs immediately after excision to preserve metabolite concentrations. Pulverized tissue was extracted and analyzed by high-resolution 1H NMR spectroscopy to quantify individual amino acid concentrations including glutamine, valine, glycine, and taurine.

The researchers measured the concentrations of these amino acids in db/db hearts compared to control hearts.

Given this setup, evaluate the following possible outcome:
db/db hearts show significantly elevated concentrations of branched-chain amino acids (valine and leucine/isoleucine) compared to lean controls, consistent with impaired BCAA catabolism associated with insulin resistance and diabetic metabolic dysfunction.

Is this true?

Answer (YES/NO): NO